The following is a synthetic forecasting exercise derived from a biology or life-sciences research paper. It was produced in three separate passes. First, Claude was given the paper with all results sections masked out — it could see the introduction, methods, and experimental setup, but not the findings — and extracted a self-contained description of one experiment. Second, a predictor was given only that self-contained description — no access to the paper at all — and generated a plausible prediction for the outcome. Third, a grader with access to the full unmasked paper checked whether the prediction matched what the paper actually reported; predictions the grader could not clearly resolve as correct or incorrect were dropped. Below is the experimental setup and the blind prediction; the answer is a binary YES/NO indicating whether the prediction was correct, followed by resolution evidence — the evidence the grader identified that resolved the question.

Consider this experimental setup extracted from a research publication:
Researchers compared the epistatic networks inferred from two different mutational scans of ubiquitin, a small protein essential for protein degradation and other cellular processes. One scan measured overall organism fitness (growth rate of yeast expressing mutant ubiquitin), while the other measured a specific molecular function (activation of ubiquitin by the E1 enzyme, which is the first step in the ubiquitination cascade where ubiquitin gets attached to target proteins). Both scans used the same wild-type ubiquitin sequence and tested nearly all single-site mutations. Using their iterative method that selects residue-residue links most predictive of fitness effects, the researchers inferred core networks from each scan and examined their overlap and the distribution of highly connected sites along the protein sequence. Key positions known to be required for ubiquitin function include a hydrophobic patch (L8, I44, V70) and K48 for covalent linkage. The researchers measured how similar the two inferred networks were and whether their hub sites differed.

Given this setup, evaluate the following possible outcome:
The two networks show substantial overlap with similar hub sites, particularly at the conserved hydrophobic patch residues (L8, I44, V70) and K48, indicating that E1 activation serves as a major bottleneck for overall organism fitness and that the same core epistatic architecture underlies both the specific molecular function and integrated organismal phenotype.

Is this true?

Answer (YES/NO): NO